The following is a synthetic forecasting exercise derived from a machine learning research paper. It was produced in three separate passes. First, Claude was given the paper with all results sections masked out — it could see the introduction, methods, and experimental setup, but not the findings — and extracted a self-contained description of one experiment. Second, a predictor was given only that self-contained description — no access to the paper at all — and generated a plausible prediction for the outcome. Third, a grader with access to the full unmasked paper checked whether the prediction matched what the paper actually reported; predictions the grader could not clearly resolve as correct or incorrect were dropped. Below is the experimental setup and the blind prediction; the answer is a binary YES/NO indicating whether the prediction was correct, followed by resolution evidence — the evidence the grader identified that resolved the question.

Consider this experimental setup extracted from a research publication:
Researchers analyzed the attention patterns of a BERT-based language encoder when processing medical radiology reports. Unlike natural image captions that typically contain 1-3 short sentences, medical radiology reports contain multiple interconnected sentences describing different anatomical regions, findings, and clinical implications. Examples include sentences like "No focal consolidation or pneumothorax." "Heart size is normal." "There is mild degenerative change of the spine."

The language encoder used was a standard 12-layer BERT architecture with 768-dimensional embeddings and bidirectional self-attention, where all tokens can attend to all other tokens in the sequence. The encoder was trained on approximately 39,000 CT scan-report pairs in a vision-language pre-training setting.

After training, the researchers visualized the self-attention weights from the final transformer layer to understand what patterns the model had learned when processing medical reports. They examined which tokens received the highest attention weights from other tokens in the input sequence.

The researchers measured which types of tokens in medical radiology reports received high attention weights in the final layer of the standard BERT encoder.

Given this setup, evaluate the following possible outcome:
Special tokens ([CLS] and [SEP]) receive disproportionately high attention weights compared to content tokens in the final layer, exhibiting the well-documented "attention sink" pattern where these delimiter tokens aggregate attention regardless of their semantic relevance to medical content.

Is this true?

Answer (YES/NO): NO